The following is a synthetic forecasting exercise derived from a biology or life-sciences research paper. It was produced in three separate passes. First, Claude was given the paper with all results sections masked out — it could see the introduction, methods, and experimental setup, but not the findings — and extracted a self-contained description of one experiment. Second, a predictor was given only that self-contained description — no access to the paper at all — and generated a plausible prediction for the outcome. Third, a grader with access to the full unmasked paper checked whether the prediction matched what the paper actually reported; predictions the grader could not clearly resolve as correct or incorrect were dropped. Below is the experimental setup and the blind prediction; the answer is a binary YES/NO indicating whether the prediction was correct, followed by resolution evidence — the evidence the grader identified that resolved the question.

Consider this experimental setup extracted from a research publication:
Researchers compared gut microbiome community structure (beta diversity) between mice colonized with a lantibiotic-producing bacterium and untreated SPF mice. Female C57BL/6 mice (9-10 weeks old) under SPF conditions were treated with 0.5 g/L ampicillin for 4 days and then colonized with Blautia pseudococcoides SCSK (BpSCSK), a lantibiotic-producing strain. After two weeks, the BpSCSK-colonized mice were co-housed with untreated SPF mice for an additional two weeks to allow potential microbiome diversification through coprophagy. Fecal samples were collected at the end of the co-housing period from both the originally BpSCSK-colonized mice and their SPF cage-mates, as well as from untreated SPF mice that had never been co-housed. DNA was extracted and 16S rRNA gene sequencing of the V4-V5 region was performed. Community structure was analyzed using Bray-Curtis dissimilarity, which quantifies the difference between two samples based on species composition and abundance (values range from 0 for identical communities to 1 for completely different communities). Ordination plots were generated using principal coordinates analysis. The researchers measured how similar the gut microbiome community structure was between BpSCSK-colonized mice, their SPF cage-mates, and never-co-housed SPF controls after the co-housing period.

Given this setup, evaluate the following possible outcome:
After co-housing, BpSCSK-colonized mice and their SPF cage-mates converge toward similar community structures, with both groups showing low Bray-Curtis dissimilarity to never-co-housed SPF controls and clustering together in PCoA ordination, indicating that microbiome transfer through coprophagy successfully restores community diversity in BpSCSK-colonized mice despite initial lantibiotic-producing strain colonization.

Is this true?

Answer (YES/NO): NO